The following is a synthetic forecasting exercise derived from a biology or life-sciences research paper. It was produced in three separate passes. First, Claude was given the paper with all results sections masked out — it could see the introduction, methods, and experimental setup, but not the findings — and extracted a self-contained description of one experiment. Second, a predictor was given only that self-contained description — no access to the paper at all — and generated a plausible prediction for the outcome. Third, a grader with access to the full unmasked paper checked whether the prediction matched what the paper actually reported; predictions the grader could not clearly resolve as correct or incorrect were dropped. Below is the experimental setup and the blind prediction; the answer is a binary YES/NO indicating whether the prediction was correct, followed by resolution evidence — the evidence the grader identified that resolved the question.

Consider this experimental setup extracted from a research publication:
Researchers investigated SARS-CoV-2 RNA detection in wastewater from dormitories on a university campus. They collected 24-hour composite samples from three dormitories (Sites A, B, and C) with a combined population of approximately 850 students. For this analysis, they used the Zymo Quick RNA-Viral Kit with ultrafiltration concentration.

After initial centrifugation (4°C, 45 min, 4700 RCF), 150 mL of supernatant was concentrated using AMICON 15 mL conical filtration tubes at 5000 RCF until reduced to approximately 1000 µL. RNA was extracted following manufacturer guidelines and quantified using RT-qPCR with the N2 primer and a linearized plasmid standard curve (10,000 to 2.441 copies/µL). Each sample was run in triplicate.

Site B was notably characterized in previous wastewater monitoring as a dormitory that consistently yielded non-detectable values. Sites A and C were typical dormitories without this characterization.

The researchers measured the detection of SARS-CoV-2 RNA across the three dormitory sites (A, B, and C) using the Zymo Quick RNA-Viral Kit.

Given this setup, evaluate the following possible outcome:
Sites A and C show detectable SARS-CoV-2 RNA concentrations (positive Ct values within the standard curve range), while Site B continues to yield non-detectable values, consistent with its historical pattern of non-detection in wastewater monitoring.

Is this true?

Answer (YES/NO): YES